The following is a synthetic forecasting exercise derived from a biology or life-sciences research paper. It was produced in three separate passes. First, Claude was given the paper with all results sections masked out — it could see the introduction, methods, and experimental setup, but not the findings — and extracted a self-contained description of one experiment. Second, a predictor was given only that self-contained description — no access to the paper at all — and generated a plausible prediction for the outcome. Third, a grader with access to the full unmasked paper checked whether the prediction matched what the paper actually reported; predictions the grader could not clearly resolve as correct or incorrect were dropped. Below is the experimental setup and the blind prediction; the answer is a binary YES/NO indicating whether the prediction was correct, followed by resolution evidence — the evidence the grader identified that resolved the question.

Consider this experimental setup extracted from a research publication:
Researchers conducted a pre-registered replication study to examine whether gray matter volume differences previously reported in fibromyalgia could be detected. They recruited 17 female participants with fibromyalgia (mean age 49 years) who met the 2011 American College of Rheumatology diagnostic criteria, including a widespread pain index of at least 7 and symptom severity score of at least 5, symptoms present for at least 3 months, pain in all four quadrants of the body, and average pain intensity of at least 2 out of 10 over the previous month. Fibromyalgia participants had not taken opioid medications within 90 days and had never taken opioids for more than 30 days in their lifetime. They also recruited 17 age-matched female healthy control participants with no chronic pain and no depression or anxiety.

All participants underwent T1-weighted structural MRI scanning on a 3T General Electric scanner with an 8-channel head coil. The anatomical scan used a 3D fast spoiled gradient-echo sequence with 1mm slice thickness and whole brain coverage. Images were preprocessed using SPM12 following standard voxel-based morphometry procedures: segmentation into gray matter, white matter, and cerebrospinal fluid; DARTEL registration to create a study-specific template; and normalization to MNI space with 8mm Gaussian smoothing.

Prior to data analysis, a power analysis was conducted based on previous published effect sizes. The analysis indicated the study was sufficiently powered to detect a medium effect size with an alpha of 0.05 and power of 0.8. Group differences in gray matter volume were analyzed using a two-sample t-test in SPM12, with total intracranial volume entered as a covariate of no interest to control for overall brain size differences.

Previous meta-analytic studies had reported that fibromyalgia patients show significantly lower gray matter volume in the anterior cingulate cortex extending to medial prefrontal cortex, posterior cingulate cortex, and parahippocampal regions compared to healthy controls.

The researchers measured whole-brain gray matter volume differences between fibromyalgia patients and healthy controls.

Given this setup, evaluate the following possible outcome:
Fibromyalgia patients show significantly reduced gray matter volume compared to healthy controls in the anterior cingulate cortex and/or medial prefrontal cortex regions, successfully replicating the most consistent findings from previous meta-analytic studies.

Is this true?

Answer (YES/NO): NO